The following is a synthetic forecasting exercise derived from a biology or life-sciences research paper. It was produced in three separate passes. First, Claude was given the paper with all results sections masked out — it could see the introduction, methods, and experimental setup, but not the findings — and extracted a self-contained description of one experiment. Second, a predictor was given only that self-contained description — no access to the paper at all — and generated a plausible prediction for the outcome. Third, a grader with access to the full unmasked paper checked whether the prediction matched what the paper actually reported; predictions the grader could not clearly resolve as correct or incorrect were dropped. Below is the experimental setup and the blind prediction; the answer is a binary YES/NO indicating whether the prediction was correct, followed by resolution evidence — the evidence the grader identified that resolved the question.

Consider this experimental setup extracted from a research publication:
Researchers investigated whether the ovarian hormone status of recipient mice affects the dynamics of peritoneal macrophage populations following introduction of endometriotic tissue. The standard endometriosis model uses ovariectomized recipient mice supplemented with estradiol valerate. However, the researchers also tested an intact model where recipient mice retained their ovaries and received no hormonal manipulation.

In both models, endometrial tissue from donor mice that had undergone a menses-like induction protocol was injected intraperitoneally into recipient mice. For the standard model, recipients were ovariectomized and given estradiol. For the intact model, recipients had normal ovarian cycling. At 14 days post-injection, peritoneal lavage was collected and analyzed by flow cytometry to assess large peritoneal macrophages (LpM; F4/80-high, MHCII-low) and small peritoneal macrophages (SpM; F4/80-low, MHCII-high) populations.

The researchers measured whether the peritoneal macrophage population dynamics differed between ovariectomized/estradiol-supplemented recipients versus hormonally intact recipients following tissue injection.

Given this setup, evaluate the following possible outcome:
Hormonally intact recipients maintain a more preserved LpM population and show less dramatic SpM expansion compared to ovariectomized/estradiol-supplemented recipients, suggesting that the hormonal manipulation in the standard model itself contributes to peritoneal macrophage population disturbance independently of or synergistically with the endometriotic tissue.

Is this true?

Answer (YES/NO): NO